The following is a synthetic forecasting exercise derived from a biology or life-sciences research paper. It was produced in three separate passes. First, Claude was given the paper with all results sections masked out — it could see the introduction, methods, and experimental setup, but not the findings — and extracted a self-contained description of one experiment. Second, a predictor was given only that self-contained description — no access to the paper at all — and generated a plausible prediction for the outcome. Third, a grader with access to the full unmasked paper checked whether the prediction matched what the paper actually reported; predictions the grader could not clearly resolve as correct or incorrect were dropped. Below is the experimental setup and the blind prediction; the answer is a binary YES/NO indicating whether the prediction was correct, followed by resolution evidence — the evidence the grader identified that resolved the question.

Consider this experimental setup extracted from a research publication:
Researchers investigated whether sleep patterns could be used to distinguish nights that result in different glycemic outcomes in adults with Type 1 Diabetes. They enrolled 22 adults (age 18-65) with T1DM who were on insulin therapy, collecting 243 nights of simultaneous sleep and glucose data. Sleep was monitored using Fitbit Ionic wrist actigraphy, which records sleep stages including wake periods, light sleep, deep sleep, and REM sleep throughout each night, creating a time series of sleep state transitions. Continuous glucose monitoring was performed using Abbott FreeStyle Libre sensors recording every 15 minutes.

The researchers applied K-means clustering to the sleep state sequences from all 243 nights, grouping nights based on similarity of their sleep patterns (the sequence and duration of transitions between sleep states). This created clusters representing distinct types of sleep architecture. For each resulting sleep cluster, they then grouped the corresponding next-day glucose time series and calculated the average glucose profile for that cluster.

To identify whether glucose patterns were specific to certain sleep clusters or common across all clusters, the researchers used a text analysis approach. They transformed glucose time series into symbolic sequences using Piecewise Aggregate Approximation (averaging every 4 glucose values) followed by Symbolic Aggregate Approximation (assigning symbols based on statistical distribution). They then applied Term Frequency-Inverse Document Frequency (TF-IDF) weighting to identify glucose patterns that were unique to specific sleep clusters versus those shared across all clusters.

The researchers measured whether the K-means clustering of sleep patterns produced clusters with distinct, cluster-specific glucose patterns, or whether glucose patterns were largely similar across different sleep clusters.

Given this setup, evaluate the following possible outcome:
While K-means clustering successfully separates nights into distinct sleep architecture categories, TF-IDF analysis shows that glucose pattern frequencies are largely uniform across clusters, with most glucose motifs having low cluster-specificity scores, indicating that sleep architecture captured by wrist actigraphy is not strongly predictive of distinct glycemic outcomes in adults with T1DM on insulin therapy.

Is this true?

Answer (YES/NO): NO